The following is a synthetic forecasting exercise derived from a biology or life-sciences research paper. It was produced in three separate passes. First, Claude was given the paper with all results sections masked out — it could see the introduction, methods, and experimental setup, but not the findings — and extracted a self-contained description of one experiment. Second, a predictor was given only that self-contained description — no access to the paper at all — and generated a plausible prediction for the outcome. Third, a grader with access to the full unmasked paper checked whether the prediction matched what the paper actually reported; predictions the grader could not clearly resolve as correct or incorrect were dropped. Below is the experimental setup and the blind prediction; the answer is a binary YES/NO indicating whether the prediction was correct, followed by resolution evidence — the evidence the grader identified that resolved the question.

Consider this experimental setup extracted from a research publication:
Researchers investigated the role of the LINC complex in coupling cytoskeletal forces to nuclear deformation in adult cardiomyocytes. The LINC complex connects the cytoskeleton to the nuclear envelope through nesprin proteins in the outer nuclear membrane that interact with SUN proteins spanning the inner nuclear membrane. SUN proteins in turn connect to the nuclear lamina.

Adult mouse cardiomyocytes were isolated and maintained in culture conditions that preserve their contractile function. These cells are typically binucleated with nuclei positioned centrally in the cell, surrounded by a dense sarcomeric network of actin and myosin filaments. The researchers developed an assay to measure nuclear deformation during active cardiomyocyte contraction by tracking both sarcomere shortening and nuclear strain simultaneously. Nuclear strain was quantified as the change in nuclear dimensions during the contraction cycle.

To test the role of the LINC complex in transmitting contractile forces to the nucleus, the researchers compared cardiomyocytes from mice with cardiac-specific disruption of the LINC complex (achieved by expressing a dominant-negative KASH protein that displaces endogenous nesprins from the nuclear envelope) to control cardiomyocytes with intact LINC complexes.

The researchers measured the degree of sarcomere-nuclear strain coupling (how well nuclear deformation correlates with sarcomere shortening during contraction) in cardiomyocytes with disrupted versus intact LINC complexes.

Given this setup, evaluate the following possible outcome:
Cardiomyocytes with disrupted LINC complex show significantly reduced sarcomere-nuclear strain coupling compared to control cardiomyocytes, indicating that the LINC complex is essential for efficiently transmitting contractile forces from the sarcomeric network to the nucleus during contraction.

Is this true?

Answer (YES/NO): NO